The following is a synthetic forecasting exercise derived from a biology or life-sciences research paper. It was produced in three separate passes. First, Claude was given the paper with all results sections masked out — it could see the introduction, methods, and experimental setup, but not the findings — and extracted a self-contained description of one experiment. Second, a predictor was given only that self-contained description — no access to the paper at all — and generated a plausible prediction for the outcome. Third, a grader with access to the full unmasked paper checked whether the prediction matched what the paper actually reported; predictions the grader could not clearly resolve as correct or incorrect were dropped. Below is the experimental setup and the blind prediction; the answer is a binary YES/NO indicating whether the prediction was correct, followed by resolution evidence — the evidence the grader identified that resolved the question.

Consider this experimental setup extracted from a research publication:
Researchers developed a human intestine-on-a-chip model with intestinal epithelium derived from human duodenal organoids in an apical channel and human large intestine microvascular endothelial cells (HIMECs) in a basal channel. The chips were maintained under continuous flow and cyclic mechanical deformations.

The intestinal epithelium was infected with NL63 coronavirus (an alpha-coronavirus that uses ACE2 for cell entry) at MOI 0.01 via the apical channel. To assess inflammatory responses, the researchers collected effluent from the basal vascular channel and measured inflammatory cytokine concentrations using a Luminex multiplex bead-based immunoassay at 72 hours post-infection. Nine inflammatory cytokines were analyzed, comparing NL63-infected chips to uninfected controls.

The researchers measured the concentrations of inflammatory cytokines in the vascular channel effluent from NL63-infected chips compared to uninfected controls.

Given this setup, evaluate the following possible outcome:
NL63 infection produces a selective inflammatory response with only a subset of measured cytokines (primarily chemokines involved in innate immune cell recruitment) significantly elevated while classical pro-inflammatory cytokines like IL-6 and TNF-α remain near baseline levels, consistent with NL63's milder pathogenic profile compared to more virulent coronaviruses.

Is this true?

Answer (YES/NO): NO